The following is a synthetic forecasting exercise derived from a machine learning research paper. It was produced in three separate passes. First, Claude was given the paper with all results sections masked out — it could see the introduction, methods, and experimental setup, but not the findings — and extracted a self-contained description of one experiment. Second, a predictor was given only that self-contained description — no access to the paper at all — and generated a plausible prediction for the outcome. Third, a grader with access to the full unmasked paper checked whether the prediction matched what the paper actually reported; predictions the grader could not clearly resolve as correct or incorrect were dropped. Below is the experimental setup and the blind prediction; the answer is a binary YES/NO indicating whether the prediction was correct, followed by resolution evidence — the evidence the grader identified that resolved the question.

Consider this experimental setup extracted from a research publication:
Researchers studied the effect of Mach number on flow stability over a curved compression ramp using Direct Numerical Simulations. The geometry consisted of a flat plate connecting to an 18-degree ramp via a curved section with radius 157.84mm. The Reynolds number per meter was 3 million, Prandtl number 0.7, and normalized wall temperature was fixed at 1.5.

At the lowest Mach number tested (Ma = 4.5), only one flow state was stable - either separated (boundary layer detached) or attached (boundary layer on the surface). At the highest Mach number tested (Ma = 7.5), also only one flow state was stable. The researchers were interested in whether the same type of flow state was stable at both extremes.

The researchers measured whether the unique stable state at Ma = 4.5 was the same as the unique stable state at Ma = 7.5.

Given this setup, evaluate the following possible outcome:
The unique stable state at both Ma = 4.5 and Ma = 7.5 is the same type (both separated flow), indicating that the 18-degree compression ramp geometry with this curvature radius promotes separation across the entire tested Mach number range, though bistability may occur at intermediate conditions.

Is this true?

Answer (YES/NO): NO